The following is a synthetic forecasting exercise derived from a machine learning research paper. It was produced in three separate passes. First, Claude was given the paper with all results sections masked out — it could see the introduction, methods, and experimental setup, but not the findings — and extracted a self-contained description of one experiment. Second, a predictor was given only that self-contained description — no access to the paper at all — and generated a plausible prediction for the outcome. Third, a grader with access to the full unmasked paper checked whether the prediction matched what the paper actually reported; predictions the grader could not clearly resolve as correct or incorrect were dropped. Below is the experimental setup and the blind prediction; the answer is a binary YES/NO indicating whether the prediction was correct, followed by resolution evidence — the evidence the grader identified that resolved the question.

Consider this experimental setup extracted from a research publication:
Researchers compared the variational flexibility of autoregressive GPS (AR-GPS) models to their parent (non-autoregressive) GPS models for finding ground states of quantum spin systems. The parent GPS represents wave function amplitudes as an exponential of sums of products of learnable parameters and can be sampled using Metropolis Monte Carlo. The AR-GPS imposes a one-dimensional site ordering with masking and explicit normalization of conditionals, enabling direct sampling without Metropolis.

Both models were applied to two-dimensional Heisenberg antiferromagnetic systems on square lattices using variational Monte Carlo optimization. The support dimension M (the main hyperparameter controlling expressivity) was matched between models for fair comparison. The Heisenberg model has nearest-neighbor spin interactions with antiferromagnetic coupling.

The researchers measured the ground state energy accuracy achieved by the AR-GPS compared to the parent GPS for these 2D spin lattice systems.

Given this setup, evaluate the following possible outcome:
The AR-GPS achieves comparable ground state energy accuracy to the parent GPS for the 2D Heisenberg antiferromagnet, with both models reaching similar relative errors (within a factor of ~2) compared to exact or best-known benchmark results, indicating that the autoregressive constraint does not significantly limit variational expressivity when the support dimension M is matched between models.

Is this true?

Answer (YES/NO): NO